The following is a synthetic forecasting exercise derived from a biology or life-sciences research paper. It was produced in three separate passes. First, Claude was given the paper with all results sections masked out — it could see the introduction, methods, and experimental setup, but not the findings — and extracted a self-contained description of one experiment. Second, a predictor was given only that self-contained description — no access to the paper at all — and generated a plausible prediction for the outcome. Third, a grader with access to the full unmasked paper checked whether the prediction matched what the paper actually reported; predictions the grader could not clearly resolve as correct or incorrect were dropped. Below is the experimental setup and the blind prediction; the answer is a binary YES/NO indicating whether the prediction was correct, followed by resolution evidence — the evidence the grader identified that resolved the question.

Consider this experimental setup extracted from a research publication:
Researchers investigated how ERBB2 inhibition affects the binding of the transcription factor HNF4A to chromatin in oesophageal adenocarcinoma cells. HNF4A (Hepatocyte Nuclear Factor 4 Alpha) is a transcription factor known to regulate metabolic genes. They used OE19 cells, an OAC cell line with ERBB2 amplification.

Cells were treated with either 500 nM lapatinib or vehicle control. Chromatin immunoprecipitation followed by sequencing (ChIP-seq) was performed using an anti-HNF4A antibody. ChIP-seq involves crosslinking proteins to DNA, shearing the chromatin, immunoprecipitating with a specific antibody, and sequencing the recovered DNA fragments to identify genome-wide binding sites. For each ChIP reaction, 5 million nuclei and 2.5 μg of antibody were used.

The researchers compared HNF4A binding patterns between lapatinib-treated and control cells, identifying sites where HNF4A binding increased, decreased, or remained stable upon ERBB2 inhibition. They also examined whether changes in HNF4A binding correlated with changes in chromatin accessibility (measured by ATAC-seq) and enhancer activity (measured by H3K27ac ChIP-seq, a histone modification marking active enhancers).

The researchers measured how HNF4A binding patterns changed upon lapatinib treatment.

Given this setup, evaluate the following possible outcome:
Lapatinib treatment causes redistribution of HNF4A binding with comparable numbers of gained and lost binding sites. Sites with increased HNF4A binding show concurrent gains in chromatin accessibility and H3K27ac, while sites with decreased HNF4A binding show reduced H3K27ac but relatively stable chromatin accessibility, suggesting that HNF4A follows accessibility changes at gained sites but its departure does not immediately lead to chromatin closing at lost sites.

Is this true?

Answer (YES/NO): NO